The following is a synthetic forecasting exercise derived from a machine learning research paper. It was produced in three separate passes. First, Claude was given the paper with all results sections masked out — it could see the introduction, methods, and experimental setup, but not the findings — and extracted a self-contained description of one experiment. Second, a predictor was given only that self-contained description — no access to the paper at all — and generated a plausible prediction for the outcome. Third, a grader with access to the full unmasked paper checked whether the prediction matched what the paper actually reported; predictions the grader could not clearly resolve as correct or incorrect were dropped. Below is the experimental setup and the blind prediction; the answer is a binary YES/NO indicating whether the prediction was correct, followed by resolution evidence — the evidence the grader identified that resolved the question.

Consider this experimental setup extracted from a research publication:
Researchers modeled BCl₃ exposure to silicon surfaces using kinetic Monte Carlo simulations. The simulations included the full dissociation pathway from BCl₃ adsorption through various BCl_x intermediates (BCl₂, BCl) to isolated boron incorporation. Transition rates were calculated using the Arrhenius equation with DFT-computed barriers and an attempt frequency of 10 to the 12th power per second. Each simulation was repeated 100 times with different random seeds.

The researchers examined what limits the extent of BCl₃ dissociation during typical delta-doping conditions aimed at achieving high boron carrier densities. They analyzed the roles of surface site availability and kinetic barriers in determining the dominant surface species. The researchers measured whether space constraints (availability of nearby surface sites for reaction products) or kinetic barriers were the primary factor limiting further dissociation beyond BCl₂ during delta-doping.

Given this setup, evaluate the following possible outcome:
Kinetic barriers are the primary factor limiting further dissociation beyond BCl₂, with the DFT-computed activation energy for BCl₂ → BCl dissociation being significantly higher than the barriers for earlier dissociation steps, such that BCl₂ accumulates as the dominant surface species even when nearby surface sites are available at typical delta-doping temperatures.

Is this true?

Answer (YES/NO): NO